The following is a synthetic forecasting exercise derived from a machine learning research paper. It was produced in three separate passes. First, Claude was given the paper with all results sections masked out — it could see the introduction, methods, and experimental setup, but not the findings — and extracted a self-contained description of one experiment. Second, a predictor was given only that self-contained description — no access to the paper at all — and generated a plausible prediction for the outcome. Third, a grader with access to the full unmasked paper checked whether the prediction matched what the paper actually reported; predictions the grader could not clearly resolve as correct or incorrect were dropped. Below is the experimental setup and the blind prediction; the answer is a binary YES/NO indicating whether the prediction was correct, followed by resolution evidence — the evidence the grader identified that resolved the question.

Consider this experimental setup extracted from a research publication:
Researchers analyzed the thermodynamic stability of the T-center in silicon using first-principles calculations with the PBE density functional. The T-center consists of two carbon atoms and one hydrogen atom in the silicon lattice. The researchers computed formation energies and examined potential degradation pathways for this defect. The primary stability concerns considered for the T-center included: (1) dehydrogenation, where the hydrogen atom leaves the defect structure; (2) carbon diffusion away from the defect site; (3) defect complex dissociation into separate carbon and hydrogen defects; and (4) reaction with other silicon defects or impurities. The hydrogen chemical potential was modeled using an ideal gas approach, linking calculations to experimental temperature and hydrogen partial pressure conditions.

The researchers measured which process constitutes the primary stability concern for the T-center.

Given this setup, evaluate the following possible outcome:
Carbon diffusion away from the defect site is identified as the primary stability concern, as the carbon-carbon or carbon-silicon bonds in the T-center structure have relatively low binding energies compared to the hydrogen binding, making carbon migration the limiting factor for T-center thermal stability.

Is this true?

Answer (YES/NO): NO